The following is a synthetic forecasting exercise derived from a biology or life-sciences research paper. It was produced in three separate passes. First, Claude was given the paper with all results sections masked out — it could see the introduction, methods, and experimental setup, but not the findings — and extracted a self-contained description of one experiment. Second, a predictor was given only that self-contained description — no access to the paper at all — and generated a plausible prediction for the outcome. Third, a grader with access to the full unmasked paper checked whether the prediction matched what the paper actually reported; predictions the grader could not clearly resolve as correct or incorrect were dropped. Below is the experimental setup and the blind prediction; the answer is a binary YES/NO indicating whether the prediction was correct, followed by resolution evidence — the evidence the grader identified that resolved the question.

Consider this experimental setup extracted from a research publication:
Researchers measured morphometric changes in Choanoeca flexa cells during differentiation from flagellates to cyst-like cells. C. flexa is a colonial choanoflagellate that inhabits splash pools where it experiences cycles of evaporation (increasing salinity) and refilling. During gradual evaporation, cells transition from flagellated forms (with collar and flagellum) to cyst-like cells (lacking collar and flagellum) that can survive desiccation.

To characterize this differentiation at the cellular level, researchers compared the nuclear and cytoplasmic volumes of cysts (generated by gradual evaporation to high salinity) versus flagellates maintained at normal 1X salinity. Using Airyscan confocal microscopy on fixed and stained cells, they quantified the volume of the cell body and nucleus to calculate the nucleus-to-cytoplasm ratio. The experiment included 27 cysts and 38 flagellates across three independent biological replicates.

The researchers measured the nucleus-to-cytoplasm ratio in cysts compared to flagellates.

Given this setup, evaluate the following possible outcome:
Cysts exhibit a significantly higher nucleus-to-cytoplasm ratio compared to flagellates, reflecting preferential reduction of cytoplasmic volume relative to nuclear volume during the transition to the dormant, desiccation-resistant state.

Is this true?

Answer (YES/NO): YES